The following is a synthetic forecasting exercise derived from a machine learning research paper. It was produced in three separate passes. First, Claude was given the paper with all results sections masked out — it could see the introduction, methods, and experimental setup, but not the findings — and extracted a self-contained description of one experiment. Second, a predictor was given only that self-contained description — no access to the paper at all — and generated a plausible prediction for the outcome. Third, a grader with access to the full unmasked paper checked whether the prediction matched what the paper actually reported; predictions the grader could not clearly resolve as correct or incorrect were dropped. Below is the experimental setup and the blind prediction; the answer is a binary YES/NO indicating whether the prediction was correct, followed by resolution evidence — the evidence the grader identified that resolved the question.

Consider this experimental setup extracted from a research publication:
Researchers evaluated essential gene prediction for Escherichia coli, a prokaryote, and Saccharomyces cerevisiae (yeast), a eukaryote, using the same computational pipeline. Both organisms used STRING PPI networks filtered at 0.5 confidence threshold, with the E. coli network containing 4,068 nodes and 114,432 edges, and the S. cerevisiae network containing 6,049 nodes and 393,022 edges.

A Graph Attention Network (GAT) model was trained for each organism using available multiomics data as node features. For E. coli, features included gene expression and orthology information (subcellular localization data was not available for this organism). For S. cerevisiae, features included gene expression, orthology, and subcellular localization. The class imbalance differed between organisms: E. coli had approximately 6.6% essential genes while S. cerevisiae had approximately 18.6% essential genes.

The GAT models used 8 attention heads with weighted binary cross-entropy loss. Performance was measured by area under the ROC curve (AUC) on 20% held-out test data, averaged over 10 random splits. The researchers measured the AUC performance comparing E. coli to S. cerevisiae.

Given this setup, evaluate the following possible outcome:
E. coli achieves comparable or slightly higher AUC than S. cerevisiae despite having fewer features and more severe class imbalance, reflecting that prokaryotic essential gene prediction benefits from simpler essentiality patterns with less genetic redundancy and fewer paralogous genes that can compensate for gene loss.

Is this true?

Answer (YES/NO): NO